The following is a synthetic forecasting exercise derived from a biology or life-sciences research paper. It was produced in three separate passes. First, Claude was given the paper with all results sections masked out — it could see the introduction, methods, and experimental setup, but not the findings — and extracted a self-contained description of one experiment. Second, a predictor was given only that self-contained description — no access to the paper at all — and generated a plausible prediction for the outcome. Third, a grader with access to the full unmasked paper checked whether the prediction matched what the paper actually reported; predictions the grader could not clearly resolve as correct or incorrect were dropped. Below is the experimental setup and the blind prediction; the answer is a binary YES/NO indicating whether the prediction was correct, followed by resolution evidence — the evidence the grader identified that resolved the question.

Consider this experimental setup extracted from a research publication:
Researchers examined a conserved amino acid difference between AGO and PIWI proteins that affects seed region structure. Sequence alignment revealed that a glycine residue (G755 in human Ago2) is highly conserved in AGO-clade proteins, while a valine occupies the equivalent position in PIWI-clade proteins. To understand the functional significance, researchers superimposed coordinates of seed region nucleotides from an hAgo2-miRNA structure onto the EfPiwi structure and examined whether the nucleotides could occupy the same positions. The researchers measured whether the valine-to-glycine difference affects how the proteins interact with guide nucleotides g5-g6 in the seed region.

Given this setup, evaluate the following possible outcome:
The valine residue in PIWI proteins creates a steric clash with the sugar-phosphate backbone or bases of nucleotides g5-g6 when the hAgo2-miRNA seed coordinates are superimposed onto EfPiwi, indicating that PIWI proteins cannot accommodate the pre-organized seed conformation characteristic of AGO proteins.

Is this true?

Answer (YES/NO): YES